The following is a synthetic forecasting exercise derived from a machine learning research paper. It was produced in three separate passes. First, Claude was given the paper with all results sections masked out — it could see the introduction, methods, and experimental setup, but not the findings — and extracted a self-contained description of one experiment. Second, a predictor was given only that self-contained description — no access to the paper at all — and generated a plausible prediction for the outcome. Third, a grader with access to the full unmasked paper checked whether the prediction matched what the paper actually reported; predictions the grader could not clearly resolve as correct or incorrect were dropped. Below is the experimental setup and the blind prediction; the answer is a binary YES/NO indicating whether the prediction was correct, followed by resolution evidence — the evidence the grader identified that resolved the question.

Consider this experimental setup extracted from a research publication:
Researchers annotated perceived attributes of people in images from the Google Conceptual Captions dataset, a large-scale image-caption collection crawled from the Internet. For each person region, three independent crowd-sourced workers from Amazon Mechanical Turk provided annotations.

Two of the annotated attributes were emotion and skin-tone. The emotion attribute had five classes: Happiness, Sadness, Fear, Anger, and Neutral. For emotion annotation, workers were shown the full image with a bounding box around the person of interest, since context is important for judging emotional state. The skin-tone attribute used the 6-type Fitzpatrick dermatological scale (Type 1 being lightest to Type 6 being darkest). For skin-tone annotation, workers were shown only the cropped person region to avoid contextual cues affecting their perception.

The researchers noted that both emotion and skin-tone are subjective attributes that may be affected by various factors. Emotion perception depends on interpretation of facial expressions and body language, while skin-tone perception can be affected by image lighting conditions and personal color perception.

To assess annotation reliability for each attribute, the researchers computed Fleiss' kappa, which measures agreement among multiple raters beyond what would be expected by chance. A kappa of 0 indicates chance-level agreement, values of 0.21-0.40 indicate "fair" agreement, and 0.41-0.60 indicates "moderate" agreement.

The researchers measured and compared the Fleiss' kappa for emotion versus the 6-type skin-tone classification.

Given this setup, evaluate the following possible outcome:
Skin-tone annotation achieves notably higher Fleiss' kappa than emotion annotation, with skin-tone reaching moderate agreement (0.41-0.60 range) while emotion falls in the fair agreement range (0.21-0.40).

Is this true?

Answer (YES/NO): NO